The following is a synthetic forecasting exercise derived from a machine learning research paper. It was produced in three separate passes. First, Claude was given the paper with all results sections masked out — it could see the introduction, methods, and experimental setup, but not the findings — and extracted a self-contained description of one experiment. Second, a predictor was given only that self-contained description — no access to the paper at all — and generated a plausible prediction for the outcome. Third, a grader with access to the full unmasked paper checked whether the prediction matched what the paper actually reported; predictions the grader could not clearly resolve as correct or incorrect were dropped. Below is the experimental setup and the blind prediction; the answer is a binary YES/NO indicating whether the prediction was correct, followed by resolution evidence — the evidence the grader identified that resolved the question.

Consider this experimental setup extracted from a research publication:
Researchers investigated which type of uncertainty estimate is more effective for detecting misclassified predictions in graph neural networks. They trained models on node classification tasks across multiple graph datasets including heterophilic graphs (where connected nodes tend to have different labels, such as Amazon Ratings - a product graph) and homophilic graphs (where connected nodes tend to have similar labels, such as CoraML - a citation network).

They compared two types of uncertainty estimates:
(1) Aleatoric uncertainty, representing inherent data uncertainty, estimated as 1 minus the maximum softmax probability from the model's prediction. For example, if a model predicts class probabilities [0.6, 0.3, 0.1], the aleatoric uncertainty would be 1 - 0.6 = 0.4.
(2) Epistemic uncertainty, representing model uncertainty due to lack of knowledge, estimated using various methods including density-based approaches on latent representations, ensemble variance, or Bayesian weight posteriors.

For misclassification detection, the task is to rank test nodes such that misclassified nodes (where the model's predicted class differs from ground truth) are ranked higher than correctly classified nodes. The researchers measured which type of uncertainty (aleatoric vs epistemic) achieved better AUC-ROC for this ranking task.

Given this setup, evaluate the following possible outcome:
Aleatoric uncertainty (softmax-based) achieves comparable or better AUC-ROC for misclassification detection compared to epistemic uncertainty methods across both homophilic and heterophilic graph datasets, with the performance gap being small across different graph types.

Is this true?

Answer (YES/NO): YES